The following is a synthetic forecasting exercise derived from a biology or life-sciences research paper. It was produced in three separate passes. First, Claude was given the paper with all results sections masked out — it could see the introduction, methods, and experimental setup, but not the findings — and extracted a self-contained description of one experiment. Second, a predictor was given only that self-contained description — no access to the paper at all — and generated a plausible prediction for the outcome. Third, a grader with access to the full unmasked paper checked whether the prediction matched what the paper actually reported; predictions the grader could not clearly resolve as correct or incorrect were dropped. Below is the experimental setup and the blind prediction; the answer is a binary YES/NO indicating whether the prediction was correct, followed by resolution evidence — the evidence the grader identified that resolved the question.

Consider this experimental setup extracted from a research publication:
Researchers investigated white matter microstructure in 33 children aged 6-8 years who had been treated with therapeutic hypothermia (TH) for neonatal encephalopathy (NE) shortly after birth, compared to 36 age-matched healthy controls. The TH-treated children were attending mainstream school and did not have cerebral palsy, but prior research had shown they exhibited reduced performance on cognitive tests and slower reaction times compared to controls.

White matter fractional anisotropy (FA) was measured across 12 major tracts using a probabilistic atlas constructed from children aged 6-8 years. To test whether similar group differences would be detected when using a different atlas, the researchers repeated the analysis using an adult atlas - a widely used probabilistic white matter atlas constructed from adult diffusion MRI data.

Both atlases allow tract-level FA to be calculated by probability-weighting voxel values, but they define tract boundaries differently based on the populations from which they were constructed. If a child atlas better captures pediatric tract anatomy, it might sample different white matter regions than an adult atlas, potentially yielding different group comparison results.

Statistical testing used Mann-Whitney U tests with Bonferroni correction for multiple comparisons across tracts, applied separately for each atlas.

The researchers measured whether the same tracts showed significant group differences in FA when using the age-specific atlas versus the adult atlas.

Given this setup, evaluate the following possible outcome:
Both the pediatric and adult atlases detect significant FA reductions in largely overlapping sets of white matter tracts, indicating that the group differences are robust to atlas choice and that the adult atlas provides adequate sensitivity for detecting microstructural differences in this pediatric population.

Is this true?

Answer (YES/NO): NO